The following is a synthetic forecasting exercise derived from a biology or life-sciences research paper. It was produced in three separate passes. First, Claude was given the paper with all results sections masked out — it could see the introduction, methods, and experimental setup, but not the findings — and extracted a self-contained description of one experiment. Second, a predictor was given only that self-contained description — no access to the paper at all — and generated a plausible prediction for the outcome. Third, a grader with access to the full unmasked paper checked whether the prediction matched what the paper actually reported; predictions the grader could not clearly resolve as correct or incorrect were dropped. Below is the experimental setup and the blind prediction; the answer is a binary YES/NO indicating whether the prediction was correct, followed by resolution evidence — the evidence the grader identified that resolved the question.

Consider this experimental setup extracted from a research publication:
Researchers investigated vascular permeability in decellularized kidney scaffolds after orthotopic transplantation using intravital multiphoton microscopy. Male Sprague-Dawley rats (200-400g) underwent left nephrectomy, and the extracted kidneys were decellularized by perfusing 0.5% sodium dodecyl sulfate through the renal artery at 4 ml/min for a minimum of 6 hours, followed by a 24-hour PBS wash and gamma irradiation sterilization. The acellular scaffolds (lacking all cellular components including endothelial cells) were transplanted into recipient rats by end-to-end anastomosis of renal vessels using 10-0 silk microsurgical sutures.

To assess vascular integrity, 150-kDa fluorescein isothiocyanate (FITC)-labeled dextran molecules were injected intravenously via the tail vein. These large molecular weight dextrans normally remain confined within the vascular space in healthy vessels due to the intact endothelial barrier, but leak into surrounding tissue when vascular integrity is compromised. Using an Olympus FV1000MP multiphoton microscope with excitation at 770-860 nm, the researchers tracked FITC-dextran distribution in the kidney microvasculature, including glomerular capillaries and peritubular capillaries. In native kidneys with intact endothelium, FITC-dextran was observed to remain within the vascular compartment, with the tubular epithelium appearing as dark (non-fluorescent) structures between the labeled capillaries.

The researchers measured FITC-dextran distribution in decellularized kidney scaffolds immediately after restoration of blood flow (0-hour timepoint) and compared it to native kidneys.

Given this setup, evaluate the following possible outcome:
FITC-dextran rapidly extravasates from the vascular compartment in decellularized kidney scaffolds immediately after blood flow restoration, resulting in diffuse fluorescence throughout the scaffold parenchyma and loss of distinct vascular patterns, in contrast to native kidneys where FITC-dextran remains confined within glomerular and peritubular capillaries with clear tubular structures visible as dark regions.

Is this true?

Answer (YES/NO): NO